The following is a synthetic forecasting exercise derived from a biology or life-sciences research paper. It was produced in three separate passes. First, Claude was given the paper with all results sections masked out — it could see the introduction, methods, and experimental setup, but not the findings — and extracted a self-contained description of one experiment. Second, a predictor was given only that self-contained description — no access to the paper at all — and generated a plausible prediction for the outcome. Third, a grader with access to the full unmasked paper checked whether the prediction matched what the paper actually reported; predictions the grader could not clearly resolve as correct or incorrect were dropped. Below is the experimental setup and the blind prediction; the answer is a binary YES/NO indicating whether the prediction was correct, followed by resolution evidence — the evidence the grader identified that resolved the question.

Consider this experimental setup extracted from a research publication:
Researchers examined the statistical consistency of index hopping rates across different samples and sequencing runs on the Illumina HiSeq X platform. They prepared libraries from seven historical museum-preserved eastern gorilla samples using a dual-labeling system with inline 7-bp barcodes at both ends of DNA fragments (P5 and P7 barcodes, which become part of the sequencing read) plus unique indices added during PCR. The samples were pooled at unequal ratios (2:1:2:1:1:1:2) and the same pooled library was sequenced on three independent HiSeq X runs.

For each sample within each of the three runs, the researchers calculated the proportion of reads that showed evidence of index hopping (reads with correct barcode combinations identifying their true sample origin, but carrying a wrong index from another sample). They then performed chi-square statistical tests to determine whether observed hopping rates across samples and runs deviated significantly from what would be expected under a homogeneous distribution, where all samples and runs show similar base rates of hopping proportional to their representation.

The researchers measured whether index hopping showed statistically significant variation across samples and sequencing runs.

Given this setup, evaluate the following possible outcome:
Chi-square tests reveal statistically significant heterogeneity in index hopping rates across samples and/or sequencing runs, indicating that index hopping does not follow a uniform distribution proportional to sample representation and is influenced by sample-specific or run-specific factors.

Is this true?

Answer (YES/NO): NO